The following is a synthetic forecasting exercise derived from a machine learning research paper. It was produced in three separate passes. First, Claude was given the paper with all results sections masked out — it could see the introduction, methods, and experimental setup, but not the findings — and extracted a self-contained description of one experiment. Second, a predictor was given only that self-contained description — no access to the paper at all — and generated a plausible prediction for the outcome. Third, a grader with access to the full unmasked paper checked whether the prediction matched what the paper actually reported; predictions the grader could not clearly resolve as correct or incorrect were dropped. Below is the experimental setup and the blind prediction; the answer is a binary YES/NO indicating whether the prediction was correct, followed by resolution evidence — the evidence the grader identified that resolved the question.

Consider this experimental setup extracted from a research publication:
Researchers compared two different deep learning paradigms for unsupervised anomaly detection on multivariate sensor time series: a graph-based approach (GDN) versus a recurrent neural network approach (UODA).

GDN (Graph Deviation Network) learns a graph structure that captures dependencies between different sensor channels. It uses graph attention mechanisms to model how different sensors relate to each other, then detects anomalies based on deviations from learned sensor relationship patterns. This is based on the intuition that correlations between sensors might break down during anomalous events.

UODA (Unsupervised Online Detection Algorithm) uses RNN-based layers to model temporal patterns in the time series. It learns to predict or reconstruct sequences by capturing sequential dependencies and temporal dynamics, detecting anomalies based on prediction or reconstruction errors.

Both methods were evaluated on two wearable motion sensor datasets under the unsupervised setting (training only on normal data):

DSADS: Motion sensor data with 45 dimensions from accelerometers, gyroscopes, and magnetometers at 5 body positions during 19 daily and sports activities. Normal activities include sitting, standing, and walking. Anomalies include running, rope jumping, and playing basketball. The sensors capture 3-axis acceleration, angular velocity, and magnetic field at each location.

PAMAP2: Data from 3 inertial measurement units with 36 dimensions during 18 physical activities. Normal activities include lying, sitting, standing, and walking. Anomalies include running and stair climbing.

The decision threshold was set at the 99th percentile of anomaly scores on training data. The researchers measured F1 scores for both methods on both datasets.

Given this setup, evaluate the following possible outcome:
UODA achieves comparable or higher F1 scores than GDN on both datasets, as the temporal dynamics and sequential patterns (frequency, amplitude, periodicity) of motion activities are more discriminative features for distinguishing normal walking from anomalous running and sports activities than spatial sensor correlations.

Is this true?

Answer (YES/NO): YES